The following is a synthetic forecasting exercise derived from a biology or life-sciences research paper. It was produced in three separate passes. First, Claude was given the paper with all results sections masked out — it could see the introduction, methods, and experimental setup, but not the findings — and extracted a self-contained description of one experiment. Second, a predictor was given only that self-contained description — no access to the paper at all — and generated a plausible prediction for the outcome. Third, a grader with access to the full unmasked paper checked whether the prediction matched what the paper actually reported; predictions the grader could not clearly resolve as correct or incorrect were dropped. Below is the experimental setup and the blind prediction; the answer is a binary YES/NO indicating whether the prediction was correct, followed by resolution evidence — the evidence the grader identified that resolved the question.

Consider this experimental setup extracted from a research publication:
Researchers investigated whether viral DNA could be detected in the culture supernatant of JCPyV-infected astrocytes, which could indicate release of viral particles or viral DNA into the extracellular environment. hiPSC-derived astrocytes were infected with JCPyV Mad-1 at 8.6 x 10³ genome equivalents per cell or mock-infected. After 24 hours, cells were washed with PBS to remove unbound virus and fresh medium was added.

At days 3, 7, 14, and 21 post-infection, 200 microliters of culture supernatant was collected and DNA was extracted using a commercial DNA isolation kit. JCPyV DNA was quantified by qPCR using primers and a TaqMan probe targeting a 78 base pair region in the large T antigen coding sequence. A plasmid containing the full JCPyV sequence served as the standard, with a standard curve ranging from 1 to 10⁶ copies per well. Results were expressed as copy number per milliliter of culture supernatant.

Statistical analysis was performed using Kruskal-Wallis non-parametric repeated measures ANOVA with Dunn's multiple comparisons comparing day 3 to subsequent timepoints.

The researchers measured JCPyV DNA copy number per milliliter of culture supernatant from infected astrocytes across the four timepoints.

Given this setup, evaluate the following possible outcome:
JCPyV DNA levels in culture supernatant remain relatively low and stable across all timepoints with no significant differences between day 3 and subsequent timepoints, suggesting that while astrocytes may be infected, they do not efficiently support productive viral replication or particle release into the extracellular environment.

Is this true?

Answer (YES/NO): NO